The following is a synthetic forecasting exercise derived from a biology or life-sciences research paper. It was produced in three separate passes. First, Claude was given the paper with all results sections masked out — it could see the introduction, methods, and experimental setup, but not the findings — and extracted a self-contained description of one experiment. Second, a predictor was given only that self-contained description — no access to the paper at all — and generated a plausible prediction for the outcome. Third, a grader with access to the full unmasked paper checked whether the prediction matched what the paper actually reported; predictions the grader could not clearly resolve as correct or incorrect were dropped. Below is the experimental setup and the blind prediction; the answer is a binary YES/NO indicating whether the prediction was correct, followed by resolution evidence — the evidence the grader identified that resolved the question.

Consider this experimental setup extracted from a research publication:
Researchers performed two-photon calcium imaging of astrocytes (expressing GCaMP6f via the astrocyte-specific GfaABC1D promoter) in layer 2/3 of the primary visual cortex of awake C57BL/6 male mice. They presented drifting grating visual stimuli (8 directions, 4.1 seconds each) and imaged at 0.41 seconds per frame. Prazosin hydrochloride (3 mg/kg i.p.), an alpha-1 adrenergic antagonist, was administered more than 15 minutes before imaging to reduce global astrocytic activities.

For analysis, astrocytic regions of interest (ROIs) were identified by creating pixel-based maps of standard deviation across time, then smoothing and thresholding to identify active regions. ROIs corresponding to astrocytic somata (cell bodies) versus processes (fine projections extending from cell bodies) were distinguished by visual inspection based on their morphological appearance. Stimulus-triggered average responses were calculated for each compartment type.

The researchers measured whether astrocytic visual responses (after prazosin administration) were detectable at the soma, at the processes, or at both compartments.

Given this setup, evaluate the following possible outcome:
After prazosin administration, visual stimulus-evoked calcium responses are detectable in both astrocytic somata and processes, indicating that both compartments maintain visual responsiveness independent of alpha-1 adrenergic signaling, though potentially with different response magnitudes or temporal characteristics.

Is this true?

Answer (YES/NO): NO